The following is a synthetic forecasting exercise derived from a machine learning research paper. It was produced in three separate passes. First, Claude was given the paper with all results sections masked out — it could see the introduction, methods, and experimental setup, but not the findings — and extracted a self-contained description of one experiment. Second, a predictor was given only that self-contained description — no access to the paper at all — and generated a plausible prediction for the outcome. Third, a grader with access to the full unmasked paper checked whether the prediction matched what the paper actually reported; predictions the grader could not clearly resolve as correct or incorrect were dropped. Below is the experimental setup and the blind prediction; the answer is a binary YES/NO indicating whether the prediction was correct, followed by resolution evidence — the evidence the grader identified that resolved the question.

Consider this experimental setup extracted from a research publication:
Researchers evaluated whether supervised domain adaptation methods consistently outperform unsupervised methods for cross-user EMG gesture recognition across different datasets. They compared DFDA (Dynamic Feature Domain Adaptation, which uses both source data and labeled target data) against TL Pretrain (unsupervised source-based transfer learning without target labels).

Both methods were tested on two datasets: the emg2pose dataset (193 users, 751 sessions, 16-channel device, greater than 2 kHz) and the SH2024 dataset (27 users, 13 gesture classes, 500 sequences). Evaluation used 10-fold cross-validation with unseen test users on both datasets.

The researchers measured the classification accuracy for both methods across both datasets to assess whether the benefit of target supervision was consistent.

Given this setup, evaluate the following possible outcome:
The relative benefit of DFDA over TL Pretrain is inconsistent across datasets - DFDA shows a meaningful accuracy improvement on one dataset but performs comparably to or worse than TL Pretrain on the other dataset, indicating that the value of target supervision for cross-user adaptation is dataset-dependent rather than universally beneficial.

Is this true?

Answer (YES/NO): NO